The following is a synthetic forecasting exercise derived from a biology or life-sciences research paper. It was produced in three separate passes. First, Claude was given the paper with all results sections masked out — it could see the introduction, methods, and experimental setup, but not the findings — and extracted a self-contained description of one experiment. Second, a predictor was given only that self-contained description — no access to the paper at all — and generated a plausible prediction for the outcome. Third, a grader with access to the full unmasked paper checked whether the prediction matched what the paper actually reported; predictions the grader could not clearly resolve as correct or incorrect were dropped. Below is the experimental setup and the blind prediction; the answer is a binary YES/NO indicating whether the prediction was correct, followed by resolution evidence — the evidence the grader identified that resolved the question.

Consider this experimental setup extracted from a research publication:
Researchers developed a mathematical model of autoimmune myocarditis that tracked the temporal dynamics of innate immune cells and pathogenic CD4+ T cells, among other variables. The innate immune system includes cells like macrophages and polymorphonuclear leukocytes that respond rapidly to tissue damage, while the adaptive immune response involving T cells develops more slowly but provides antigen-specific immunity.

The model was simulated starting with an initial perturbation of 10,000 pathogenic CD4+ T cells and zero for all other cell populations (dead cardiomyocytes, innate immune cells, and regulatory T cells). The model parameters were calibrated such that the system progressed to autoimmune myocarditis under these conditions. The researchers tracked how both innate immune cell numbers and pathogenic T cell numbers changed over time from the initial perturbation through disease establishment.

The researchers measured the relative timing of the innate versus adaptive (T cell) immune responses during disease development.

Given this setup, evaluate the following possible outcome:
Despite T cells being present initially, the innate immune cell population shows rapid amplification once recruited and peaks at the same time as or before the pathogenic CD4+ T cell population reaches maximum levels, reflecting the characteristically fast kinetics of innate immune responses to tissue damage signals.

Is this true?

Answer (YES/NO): YES